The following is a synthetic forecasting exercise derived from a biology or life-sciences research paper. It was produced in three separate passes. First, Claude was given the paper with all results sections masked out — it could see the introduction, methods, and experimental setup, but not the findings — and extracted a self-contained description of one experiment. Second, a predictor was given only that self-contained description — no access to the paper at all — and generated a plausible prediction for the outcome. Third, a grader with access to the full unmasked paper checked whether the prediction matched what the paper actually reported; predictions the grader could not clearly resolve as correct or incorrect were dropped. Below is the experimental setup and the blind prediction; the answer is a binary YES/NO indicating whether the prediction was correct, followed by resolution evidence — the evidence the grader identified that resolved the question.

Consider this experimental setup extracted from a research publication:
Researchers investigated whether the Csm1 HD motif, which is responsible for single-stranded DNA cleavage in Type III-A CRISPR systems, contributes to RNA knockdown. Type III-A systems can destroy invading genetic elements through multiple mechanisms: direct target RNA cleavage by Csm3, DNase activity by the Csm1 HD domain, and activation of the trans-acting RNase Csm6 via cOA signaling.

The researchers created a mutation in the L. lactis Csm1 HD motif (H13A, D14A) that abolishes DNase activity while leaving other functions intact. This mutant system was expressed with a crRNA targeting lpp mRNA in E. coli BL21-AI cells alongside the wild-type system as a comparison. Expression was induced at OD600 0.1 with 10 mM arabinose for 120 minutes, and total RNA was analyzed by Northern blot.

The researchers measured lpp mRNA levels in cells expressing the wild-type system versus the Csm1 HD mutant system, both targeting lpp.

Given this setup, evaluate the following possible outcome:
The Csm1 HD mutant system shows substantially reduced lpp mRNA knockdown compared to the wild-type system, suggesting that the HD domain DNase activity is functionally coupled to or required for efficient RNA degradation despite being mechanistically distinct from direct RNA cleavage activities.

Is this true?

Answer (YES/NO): NO